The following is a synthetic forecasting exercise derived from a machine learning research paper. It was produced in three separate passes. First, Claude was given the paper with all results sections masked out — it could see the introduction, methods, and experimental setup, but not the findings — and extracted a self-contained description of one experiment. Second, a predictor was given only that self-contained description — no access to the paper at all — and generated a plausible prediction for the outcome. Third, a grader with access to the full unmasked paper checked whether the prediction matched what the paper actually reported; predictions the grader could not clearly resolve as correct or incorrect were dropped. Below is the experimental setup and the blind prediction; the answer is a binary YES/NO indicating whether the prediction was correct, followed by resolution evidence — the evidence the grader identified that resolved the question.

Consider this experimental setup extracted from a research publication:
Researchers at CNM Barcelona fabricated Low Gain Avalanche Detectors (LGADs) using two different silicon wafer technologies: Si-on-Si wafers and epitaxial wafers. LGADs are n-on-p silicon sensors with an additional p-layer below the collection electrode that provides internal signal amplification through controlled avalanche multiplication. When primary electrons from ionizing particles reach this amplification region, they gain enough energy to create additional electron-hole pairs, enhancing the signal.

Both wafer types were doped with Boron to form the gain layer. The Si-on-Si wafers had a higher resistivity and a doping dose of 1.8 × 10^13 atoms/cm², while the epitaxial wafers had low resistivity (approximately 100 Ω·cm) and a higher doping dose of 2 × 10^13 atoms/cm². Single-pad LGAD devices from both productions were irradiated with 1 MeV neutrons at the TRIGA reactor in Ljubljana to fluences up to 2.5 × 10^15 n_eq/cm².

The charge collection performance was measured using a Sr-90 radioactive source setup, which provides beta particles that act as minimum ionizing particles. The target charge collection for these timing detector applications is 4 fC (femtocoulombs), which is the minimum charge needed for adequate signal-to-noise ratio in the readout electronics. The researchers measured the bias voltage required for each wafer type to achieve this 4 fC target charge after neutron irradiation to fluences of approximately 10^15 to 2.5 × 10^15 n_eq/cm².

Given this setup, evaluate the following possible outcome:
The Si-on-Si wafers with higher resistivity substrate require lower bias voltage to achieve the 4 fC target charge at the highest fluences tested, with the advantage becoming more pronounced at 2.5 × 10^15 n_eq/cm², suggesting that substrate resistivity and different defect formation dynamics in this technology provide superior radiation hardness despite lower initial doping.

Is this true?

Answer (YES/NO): YES